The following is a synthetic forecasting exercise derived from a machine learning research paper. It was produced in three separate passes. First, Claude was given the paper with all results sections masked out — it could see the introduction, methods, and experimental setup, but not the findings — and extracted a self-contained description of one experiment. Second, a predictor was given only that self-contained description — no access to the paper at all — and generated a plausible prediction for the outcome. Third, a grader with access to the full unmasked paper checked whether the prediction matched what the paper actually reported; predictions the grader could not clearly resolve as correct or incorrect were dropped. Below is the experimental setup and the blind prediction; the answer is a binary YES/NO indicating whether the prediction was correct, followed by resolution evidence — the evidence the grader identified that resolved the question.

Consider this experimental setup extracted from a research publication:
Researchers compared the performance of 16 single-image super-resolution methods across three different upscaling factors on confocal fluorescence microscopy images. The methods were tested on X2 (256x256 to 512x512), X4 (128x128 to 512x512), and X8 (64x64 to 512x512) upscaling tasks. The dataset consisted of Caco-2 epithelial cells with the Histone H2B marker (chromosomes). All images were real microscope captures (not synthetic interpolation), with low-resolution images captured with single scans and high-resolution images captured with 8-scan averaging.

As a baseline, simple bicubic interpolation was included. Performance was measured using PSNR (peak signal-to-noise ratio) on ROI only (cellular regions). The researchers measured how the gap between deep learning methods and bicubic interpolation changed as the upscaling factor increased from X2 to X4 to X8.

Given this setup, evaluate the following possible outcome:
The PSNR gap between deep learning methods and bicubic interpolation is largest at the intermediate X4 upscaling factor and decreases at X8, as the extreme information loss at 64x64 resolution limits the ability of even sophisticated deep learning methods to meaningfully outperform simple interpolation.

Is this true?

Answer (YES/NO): NO